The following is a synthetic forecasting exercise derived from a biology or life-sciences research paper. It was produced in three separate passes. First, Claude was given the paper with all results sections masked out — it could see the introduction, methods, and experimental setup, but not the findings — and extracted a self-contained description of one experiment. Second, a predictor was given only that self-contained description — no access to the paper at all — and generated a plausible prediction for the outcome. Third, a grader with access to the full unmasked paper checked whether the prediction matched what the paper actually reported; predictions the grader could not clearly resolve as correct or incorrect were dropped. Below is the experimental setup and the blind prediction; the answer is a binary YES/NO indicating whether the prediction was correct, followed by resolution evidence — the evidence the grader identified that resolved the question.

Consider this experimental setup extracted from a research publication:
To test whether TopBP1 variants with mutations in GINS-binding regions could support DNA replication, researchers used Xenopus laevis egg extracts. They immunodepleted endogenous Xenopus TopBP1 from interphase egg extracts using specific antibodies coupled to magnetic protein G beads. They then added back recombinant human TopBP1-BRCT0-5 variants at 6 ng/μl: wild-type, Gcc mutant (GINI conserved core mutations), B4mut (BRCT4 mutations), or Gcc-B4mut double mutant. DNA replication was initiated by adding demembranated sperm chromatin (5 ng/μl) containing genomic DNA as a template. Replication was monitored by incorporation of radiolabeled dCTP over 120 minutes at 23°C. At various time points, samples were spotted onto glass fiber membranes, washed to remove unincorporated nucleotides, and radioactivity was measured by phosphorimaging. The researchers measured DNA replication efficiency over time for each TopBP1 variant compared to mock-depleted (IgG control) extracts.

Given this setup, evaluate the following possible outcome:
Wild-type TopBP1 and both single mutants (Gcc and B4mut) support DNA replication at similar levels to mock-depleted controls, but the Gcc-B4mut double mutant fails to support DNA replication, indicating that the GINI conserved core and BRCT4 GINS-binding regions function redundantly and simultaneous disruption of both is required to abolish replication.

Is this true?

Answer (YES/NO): NO